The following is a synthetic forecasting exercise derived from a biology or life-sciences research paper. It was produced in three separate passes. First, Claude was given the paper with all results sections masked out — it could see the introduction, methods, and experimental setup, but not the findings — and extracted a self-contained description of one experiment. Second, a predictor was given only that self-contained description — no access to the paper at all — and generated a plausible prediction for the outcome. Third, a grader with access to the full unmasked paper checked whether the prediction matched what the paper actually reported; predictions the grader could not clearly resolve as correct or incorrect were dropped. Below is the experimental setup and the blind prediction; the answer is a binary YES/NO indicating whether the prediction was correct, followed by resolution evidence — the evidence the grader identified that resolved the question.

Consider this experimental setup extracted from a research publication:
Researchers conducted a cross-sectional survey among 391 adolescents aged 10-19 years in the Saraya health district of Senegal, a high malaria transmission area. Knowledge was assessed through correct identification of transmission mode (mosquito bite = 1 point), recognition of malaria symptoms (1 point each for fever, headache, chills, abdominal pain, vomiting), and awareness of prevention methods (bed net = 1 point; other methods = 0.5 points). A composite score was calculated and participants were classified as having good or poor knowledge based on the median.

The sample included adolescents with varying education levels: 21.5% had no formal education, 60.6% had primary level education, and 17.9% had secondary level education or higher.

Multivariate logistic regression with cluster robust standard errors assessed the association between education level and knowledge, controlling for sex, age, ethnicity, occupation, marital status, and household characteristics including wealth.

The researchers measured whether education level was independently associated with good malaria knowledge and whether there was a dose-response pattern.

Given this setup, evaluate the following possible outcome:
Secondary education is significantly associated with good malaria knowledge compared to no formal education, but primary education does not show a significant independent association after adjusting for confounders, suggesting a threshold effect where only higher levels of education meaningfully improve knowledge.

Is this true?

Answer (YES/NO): NO